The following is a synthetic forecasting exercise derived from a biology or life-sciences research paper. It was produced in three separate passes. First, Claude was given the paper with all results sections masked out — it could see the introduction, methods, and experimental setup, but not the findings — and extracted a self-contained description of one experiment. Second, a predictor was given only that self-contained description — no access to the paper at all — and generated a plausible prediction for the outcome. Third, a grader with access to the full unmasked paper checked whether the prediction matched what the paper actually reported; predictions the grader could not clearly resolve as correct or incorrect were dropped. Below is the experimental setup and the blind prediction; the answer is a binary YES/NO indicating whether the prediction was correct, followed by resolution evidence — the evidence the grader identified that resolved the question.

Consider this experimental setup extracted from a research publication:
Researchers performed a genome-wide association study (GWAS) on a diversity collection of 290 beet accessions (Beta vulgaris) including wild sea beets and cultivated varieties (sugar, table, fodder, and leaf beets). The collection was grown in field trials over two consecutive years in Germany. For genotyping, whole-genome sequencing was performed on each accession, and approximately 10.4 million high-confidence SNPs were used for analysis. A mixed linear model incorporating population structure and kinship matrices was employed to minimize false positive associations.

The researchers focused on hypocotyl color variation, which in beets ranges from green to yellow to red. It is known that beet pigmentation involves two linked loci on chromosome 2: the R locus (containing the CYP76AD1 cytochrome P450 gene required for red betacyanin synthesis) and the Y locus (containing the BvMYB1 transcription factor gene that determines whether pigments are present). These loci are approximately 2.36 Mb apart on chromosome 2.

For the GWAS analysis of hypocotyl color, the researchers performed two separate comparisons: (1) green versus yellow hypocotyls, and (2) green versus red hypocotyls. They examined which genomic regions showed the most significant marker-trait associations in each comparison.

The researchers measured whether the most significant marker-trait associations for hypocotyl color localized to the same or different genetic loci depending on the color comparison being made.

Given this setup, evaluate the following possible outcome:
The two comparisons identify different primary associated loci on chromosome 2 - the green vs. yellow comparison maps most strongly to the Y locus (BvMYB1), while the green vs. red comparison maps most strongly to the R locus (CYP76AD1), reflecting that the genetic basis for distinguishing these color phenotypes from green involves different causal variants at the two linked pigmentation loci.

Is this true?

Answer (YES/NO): YES